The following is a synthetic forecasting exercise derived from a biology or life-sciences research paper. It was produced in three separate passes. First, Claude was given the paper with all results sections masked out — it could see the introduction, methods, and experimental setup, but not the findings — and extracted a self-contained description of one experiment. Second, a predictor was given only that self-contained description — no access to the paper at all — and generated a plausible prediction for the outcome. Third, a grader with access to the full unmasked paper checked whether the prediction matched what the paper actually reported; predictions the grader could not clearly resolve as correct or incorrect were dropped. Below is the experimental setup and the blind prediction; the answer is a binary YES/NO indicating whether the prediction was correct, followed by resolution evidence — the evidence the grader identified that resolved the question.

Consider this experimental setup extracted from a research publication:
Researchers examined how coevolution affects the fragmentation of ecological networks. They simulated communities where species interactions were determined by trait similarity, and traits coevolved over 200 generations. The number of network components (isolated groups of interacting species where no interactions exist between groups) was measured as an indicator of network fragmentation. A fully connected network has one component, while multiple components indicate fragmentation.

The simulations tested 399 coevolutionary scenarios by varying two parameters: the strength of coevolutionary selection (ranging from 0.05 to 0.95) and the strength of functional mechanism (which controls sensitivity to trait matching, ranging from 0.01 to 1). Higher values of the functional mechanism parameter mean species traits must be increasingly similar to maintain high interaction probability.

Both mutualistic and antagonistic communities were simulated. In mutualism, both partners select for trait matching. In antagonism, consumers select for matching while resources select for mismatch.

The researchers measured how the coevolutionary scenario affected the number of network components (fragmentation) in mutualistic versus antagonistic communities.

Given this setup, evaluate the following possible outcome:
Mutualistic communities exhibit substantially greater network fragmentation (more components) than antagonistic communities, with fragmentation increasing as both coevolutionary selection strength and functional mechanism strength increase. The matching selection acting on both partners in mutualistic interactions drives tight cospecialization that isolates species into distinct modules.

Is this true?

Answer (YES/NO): NO